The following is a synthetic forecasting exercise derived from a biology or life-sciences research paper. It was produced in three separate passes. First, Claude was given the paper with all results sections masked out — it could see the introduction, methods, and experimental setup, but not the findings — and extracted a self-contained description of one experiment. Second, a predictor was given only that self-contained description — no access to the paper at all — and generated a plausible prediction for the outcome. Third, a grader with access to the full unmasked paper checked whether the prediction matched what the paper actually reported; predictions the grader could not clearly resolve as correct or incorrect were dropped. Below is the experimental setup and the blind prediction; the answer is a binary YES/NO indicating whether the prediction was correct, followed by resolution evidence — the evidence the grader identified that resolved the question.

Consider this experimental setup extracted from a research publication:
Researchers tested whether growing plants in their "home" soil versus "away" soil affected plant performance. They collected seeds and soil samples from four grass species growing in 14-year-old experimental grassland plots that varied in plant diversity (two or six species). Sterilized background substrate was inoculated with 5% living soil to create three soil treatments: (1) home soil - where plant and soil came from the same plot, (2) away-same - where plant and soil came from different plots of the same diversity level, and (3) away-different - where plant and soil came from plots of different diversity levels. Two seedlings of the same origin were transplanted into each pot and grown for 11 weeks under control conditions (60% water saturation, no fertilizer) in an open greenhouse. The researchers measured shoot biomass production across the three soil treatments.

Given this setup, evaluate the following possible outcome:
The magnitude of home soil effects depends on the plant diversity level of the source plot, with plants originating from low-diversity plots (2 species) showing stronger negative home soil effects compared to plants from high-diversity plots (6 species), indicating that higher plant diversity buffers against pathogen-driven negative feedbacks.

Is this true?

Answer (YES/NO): NO